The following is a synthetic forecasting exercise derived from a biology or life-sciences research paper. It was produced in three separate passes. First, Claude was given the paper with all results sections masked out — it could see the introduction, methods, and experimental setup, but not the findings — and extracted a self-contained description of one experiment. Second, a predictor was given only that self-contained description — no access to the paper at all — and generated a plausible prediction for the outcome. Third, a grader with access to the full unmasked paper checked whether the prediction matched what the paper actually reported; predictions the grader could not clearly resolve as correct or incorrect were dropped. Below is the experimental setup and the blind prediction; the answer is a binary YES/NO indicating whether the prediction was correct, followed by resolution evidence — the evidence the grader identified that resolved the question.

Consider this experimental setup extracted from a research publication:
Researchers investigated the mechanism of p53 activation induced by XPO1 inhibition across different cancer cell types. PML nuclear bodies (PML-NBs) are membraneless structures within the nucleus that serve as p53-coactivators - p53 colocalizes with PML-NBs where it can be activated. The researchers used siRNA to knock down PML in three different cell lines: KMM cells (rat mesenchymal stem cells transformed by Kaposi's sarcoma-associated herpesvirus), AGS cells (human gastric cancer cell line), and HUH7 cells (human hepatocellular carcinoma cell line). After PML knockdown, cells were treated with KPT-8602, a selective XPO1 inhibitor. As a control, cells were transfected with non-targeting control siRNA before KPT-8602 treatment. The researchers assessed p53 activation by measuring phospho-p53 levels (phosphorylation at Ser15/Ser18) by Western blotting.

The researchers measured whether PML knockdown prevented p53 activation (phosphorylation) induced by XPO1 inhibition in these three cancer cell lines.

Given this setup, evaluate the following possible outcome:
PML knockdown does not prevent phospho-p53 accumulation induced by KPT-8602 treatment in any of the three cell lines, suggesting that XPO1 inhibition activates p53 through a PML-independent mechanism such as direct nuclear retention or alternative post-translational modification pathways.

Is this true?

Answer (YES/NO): NO